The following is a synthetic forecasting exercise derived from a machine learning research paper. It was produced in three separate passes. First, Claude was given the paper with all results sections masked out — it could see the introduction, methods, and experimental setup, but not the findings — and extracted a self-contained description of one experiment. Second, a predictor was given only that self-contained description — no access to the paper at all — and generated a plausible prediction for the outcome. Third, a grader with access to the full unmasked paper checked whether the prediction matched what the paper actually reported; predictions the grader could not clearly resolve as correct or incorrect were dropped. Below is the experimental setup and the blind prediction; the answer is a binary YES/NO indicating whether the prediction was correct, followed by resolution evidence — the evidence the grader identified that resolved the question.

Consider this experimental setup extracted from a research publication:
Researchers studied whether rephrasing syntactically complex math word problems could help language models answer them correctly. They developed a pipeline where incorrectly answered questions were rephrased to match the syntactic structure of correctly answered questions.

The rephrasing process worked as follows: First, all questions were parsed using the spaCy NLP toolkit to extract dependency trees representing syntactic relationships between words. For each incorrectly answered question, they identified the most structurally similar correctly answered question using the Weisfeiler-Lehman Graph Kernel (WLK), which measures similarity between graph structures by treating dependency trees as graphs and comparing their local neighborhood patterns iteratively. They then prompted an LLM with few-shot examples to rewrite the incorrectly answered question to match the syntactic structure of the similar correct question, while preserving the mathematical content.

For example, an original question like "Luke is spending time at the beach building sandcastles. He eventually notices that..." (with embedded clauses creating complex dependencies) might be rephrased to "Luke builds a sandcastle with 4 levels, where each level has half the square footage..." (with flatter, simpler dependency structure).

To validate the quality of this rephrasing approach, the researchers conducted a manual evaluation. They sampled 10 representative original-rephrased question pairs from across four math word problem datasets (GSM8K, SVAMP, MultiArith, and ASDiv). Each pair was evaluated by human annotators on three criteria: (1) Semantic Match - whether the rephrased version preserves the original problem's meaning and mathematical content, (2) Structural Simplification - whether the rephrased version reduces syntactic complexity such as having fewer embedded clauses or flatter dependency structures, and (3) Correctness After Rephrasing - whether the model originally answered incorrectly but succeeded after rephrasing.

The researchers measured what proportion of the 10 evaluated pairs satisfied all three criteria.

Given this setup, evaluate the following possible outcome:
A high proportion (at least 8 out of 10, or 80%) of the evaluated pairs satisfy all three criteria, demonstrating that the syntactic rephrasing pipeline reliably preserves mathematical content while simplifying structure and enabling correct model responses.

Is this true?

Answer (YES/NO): YES